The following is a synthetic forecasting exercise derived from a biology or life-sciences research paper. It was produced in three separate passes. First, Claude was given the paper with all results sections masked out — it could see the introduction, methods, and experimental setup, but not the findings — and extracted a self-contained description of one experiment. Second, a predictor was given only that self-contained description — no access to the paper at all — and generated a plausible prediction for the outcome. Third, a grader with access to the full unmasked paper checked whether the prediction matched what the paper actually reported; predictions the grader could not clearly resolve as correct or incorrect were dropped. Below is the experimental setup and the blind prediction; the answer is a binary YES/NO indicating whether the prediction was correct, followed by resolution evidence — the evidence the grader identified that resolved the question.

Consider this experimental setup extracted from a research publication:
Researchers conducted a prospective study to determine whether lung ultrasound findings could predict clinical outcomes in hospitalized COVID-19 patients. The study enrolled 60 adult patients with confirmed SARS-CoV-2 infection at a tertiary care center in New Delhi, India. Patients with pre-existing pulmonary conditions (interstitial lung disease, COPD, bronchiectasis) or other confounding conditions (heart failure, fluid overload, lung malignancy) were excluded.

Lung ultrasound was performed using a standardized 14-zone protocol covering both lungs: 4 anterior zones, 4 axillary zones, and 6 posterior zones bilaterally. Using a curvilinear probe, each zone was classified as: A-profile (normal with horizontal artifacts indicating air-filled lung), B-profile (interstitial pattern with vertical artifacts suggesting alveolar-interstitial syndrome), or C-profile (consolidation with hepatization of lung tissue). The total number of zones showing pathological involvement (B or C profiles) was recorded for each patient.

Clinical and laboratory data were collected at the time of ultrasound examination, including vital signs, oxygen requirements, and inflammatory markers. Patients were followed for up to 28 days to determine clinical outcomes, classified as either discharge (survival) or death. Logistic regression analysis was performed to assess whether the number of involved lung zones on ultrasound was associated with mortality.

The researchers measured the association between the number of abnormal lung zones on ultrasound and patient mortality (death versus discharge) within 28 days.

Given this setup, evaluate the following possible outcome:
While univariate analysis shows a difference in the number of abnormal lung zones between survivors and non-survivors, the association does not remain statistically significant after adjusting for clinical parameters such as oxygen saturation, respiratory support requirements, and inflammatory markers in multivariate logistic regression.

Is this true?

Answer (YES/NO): NO